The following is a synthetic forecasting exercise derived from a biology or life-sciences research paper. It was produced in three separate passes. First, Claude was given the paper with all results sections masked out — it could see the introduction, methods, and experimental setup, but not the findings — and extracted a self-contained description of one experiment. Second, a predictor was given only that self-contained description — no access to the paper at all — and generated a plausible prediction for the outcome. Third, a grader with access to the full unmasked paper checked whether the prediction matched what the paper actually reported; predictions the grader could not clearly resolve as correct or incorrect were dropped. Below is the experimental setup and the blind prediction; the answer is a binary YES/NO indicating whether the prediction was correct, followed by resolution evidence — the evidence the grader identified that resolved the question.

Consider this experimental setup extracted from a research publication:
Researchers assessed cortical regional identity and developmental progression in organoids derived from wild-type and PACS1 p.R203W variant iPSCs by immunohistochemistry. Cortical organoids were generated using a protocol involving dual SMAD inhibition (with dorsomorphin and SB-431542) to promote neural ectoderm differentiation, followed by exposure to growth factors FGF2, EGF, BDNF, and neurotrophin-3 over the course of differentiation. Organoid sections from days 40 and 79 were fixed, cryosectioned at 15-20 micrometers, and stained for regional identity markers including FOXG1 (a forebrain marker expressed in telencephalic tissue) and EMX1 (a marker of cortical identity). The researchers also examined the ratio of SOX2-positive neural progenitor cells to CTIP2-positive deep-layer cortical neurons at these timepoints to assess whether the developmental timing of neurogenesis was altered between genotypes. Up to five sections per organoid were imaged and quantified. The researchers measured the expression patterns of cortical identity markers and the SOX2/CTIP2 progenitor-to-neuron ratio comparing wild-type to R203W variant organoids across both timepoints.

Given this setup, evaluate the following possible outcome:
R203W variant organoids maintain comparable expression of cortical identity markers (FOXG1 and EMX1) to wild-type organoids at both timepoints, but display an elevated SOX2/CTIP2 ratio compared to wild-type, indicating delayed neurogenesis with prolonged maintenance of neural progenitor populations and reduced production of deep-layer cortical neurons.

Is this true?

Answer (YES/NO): NO